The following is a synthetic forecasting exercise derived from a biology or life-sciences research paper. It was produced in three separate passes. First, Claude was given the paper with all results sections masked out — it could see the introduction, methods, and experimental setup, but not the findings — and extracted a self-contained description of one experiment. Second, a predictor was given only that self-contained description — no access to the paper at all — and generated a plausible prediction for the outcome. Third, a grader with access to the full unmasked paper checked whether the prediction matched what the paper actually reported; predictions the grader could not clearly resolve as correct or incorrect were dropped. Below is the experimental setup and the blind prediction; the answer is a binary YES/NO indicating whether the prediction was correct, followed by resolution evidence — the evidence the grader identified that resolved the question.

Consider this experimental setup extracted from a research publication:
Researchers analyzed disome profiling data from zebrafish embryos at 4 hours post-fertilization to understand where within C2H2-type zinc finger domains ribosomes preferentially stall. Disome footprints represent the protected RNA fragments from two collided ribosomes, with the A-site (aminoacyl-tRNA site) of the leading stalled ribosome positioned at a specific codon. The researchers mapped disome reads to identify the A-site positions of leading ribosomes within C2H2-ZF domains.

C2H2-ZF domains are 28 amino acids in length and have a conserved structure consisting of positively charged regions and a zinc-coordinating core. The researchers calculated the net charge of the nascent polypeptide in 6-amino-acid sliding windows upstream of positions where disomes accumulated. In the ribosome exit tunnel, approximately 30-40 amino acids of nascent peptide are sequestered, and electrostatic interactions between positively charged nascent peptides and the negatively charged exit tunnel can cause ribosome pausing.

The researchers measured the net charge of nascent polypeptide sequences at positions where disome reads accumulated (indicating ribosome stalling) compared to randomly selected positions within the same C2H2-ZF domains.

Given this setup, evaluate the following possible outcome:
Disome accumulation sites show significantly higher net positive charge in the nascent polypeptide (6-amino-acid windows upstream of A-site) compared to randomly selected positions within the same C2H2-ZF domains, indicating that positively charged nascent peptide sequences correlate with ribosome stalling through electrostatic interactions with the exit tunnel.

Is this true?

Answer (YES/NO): YES